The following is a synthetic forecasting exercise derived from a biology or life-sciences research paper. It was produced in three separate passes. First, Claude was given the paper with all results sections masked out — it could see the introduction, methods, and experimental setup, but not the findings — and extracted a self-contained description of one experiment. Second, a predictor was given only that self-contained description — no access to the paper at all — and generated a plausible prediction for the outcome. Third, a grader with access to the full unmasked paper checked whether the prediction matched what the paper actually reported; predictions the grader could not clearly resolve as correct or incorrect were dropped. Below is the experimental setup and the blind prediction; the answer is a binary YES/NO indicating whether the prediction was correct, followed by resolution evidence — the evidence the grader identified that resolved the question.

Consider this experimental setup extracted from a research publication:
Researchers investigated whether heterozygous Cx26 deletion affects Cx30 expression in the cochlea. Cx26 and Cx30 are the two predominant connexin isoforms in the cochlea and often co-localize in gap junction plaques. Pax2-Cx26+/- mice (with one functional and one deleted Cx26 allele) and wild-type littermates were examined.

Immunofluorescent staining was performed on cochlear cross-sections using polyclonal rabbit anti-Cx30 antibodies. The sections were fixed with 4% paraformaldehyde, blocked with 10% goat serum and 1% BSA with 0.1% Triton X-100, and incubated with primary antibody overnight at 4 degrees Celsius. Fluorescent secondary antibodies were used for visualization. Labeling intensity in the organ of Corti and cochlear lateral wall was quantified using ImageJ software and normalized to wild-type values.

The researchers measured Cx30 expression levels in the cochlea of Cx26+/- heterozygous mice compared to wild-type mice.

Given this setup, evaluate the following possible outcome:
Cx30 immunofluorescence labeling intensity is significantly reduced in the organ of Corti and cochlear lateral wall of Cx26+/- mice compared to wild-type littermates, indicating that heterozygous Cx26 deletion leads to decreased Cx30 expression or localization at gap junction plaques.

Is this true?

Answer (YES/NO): NO